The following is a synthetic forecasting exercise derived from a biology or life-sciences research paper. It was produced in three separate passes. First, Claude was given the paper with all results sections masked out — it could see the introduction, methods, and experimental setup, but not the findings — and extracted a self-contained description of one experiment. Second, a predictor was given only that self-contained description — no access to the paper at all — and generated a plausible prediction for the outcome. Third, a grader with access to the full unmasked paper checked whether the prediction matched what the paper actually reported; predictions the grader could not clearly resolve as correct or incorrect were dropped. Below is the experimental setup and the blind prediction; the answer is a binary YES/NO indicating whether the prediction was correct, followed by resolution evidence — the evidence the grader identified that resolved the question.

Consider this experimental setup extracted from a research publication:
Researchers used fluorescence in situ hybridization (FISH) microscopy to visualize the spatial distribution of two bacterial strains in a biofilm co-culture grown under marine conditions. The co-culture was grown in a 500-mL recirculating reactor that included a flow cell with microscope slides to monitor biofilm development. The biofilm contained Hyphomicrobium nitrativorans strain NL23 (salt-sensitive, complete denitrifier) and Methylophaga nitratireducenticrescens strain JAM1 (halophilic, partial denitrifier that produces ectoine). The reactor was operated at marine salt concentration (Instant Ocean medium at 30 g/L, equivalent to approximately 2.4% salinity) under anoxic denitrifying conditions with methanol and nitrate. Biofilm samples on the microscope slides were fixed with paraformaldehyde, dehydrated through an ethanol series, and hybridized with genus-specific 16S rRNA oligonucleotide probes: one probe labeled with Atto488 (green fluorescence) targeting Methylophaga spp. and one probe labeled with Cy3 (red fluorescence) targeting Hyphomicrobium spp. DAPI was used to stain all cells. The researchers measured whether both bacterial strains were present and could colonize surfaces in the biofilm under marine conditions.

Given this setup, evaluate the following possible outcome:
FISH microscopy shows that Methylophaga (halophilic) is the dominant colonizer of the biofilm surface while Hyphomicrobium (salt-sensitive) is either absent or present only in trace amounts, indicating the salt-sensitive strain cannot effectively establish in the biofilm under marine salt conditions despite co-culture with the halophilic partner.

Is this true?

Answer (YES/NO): NO